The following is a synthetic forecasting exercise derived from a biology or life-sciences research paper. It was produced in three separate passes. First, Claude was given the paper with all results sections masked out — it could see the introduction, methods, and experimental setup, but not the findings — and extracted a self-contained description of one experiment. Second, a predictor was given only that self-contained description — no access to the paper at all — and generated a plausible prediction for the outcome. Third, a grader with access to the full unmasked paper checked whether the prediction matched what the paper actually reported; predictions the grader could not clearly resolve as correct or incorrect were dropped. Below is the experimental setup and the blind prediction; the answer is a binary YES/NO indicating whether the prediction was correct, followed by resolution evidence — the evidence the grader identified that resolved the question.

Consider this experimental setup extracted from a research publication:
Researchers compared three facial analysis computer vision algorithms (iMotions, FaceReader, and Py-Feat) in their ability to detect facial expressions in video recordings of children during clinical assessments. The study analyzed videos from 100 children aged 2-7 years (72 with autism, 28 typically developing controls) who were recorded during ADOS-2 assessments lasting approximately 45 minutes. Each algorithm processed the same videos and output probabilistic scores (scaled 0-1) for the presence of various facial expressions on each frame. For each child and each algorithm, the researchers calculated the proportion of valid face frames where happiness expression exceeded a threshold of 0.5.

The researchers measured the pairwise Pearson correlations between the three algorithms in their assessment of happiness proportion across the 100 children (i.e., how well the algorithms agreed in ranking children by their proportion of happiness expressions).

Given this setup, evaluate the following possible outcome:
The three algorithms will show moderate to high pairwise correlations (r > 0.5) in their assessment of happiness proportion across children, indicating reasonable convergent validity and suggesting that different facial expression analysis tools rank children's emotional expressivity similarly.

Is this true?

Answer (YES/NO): NO